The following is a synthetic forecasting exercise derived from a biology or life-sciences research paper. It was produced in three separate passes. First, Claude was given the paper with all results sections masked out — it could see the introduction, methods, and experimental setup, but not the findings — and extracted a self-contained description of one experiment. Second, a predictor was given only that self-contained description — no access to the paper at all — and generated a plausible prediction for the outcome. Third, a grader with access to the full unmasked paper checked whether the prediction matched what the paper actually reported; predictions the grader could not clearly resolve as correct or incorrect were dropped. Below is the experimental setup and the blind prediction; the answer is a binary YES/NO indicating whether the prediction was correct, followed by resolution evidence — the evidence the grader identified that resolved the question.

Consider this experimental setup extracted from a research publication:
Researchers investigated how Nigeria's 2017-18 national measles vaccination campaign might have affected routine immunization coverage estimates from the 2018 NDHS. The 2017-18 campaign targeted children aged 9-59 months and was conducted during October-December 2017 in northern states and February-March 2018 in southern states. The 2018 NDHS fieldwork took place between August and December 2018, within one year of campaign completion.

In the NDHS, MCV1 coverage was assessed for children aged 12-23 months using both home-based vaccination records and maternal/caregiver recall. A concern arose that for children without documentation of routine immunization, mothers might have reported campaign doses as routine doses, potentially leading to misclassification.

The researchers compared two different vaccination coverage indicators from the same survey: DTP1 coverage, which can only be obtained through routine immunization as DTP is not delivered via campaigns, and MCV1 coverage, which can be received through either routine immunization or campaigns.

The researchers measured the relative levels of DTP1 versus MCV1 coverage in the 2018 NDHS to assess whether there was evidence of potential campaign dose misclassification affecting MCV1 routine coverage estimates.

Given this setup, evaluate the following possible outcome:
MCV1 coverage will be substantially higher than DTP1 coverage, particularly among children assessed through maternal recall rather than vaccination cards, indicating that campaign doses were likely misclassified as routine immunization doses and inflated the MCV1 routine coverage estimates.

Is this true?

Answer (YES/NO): NO